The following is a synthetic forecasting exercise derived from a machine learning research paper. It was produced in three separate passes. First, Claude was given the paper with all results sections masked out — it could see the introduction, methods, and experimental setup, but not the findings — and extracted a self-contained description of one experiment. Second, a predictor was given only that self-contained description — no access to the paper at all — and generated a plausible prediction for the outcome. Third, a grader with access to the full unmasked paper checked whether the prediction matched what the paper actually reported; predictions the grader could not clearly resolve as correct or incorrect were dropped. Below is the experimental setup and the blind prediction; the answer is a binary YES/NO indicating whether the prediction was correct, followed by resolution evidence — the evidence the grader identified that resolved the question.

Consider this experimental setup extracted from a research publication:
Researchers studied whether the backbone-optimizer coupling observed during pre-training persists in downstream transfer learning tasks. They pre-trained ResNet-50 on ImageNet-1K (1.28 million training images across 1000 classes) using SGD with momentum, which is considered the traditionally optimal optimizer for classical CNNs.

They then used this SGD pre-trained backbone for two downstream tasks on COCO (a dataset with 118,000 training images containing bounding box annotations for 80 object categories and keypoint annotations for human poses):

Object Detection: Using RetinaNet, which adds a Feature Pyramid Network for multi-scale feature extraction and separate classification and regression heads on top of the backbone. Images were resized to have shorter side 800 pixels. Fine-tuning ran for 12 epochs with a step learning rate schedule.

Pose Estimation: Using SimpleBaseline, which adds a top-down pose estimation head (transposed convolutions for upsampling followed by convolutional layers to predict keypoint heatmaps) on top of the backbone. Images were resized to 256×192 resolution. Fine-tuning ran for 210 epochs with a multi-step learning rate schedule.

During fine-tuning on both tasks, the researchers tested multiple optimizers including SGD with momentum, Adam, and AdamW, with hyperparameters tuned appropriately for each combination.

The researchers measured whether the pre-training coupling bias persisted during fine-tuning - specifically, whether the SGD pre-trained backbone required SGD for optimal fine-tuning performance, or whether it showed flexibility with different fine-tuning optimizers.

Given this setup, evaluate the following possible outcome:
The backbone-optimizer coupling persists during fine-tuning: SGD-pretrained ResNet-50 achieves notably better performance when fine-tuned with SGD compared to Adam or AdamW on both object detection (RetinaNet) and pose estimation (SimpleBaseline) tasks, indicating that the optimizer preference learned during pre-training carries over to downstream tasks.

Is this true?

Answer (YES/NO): NO